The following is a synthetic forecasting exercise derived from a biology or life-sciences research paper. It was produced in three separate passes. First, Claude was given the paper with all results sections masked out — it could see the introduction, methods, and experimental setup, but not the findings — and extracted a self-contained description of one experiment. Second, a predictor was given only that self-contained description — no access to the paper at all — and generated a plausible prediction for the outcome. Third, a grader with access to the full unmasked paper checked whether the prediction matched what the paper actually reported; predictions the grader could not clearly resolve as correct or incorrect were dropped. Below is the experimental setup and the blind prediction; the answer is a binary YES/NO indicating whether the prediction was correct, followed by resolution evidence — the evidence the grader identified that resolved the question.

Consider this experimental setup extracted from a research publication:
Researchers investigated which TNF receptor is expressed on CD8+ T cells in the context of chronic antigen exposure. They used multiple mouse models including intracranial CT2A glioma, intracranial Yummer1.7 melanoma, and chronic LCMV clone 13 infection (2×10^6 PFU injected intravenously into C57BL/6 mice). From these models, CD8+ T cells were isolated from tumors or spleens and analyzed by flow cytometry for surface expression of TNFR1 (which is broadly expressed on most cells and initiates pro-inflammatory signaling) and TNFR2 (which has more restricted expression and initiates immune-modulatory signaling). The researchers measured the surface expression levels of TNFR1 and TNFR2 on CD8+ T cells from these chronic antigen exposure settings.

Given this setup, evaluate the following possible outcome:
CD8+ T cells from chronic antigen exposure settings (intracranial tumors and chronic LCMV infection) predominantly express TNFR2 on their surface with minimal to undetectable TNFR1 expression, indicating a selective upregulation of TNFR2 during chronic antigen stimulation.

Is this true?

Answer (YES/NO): YES